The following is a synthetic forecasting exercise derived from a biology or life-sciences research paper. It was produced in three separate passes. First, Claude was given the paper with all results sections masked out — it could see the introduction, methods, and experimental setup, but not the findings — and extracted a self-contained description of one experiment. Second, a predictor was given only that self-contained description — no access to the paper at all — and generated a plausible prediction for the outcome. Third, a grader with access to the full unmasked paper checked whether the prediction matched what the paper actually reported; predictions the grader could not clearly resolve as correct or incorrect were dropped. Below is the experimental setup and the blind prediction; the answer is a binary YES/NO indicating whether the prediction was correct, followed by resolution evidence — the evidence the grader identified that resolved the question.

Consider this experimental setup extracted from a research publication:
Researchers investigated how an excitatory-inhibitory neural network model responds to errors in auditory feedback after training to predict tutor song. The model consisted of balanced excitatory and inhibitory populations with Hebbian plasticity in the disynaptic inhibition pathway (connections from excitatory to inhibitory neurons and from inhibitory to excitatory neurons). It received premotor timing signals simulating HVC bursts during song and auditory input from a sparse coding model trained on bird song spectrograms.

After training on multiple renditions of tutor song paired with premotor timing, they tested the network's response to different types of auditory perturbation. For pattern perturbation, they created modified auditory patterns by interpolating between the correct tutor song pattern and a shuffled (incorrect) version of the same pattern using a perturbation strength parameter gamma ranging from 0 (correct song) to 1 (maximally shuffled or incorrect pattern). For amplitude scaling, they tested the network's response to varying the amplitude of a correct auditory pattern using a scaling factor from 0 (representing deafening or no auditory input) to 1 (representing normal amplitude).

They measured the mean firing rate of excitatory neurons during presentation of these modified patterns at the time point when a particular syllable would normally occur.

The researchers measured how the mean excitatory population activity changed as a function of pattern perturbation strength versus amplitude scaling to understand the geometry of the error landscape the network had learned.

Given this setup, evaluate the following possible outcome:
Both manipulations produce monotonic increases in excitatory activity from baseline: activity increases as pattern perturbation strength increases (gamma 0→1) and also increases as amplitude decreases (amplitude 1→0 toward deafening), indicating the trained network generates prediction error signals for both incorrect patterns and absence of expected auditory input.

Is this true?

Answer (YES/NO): YES